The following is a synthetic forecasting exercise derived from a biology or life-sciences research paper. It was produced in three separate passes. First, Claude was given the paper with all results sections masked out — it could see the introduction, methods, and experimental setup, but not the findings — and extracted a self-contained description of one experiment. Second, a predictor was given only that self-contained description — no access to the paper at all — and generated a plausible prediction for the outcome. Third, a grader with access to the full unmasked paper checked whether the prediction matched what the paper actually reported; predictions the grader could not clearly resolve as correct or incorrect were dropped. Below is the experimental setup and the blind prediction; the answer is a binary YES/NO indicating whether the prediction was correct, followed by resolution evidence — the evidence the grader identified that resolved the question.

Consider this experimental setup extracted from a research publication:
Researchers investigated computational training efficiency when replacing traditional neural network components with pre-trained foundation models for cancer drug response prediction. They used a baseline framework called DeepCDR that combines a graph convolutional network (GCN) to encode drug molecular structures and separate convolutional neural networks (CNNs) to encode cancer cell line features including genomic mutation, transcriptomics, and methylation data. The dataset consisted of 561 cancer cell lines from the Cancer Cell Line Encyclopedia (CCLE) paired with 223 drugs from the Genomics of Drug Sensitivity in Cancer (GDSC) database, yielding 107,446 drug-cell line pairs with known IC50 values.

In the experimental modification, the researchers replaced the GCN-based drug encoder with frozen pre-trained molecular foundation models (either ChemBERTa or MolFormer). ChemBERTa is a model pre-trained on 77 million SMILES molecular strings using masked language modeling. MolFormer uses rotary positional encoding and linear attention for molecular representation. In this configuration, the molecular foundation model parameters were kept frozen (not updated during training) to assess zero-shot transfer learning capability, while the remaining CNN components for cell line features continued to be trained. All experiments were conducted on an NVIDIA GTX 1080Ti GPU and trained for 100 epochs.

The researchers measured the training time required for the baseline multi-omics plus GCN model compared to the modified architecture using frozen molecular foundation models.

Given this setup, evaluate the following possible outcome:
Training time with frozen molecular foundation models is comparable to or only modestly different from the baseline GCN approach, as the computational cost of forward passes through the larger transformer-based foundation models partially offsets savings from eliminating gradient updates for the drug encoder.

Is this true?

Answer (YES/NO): NO